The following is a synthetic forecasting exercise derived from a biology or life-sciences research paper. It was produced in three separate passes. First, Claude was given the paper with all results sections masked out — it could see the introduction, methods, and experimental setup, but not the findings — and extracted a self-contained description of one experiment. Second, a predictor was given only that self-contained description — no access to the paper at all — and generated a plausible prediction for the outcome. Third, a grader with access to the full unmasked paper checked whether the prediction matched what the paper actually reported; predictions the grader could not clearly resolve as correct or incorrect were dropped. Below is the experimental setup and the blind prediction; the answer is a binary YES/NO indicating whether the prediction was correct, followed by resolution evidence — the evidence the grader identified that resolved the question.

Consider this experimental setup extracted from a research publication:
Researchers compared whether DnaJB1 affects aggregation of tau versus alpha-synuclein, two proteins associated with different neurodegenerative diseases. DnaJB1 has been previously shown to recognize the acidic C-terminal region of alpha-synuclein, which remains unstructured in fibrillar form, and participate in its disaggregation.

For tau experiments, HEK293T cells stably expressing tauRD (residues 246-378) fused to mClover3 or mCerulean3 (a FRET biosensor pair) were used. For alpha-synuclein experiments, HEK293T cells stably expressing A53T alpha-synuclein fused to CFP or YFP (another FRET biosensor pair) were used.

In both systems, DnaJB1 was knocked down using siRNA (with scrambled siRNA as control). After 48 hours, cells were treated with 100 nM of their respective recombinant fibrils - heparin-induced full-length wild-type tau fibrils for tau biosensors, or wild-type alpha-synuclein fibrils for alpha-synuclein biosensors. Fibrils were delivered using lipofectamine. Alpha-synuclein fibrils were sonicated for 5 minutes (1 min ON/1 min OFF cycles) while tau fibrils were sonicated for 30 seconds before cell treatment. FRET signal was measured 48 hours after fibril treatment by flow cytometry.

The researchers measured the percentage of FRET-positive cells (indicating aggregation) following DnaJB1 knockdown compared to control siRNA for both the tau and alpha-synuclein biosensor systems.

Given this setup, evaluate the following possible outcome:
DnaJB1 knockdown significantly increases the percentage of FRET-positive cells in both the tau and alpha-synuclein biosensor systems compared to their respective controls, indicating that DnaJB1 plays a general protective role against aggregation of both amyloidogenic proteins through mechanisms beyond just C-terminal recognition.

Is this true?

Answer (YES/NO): YES